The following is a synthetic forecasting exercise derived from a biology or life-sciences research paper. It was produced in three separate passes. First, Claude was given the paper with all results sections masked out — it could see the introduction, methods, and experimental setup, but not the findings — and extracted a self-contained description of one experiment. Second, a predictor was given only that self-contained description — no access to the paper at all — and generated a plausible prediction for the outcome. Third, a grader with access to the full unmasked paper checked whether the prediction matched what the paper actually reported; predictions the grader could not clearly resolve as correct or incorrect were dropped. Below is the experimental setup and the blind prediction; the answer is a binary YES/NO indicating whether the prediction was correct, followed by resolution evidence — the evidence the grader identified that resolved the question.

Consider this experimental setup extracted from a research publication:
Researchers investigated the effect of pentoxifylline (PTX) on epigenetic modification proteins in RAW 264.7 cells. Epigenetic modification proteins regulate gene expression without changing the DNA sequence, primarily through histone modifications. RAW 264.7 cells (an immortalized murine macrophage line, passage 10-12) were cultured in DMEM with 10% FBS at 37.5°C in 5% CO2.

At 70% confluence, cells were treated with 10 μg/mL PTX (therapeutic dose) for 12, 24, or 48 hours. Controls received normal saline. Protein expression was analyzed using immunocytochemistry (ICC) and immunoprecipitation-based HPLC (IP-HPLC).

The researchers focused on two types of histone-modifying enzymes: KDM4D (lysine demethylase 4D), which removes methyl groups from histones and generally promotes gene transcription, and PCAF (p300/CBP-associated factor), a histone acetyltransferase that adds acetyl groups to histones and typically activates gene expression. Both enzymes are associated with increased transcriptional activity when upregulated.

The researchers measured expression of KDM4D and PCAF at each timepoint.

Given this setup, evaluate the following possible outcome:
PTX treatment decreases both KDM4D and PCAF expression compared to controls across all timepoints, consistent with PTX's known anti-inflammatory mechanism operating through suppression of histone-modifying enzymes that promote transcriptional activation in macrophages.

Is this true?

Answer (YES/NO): NO